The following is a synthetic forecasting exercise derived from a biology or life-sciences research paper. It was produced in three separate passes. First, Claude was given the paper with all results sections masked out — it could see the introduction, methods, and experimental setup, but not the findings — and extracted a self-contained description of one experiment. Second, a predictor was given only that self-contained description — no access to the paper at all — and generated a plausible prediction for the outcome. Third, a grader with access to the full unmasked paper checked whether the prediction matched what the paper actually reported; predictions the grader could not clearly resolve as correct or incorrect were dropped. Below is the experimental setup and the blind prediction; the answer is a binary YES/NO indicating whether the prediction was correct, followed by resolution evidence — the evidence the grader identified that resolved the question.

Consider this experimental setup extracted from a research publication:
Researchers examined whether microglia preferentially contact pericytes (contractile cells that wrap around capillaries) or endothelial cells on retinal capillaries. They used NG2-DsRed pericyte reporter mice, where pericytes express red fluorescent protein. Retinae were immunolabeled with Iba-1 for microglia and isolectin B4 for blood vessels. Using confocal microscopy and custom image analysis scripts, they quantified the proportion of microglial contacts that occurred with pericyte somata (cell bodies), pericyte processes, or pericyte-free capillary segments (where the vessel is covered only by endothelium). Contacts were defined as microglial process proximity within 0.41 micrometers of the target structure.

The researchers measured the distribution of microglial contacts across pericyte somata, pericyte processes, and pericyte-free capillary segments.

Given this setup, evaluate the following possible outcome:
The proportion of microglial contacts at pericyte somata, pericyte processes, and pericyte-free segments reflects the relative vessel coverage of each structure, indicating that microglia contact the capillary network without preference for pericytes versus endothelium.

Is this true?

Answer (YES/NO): YES